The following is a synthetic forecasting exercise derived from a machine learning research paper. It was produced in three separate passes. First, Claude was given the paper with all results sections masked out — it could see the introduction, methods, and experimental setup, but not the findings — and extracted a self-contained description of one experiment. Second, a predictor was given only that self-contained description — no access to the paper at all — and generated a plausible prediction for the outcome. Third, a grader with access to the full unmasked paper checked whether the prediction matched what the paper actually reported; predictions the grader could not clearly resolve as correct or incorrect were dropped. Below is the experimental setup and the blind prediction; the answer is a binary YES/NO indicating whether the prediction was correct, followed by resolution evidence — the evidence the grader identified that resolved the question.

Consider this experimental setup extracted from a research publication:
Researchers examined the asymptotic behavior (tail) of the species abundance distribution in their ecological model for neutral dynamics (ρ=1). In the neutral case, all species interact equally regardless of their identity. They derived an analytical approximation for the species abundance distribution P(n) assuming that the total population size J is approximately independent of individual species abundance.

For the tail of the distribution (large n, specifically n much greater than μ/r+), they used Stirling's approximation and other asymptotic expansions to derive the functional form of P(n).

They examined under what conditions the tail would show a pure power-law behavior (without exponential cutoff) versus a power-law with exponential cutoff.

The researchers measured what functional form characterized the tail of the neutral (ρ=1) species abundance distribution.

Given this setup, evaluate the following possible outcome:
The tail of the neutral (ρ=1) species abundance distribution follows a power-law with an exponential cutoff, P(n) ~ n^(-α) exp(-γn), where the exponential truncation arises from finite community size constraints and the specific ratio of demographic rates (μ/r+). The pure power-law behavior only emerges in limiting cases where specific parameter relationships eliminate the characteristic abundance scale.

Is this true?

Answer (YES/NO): YES